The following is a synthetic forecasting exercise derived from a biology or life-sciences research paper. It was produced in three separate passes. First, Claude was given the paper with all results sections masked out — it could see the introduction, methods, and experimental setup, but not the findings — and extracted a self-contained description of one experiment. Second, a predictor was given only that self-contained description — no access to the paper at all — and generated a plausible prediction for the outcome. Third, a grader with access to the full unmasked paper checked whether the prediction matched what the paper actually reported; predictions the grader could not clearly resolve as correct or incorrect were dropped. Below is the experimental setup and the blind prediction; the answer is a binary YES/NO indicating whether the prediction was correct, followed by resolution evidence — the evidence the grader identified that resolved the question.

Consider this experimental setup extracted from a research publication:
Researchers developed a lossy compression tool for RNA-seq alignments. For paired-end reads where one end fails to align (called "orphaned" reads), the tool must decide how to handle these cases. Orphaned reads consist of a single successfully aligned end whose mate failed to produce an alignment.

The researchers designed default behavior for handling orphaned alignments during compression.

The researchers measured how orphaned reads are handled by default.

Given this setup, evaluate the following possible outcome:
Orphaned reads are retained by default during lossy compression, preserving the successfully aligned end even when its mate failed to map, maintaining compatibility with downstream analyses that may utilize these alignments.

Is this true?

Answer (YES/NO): YES